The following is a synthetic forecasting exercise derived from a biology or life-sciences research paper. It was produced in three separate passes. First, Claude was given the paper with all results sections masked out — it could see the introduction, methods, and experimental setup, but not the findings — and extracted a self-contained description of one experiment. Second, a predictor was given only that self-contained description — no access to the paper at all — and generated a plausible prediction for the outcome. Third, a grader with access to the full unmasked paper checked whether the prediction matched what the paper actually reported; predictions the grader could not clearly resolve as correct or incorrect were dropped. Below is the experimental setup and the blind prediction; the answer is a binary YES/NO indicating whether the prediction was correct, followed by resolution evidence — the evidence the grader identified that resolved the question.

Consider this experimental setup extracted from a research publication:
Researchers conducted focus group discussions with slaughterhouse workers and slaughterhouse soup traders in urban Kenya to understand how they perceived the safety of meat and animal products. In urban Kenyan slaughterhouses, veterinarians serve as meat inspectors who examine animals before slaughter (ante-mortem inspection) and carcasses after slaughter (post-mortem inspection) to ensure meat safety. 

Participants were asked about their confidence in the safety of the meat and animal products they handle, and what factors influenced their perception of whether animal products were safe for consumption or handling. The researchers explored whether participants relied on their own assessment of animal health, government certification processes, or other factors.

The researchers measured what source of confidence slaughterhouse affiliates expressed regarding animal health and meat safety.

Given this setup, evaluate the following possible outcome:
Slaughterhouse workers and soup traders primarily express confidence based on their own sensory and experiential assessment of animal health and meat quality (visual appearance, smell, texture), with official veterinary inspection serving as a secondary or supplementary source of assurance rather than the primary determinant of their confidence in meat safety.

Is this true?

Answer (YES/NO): NO